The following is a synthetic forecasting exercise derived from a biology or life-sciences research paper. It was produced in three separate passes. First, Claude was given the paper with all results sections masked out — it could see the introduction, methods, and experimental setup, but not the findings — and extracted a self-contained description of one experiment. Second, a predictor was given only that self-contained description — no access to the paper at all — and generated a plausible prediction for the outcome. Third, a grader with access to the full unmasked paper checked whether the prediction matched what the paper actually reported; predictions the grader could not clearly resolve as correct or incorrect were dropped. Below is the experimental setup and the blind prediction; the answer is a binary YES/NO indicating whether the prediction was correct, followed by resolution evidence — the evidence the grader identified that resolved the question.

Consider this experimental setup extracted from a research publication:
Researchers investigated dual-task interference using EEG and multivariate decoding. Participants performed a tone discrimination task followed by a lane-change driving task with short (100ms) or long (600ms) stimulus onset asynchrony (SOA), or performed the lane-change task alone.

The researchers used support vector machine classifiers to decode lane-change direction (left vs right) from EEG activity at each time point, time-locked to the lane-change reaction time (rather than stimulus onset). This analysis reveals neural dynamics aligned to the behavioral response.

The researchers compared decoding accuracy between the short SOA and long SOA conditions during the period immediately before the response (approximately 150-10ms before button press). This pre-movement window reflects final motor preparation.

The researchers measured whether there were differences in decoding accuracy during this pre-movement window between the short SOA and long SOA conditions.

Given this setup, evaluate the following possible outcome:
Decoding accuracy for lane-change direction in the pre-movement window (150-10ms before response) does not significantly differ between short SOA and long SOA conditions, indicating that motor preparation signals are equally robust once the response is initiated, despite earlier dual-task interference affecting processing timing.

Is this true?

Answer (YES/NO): NO